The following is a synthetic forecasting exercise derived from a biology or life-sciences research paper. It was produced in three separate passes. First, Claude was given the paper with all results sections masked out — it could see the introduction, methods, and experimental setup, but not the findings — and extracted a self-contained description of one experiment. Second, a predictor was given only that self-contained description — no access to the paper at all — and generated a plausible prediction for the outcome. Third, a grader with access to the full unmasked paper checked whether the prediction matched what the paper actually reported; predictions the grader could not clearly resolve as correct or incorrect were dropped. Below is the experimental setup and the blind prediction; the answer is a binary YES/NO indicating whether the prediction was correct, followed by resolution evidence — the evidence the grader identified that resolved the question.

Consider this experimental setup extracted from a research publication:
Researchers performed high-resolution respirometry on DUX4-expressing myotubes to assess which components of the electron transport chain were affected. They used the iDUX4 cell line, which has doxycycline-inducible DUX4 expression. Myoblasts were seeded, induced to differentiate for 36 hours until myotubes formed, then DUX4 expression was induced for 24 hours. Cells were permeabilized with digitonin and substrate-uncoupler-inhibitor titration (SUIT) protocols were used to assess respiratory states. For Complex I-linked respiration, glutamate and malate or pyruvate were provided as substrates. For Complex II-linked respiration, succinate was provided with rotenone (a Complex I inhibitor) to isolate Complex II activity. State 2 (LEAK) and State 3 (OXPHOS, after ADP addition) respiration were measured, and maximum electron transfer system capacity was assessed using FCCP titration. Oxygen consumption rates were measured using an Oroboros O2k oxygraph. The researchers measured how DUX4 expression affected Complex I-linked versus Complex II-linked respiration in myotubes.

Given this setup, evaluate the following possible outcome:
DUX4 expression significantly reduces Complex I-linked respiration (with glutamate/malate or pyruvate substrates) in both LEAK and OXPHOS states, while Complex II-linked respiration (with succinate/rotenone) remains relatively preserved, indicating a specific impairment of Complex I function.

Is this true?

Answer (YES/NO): NO